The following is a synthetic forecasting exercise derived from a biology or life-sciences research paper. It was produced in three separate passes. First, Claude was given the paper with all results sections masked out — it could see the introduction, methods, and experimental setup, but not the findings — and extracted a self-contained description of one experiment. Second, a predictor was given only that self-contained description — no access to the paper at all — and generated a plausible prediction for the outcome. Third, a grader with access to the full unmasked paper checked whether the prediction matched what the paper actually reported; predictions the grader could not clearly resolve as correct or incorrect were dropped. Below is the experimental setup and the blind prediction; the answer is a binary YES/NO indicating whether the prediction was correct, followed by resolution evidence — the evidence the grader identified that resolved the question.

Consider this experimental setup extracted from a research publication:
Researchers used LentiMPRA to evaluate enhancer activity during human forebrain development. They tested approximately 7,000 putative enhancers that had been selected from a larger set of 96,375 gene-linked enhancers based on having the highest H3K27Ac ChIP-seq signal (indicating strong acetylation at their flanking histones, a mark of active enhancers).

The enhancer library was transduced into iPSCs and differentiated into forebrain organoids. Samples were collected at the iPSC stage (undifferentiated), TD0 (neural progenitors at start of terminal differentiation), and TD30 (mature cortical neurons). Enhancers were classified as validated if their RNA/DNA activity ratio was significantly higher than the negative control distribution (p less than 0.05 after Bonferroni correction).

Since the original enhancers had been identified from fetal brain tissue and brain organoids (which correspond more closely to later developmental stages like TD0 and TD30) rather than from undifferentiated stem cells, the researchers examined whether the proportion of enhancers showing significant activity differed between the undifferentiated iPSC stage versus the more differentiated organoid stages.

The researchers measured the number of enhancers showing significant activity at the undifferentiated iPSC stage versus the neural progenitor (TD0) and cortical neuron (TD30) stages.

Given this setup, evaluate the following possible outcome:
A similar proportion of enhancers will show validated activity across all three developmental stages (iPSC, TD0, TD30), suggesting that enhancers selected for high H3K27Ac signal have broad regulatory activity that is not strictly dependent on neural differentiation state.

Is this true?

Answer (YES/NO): NO